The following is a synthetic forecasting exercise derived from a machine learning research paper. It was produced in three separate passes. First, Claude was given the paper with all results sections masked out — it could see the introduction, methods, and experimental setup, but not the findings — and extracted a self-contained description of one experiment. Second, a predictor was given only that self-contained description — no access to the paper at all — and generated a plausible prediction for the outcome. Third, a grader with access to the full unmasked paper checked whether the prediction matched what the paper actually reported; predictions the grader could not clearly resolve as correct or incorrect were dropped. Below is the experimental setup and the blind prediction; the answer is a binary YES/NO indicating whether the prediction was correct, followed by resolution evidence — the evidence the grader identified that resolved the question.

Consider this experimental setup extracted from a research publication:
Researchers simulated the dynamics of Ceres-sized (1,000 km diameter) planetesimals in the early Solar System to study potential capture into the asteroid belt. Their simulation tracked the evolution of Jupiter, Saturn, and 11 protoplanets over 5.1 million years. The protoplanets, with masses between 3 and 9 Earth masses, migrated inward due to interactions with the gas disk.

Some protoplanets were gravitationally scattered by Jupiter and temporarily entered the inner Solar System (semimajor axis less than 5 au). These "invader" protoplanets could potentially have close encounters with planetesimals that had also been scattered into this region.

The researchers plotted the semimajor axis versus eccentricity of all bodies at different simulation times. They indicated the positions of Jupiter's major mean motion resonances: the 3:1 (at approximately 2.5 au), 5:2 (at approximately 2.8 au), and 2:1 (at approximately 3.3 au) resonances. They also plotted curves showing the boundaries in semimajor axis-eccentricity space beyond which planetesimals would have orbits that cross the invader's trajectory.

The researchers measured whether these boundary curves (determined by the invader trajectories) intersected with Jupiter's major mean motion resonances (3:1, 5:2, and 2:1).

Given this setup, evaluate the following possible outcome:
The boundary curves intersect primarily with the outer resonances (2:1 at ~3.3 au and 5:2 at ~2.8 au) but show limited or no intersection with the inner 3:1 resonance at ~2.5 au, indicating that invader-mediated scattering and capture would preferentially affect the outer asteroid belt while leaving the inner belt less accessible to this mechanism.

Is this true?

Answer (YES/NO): NO